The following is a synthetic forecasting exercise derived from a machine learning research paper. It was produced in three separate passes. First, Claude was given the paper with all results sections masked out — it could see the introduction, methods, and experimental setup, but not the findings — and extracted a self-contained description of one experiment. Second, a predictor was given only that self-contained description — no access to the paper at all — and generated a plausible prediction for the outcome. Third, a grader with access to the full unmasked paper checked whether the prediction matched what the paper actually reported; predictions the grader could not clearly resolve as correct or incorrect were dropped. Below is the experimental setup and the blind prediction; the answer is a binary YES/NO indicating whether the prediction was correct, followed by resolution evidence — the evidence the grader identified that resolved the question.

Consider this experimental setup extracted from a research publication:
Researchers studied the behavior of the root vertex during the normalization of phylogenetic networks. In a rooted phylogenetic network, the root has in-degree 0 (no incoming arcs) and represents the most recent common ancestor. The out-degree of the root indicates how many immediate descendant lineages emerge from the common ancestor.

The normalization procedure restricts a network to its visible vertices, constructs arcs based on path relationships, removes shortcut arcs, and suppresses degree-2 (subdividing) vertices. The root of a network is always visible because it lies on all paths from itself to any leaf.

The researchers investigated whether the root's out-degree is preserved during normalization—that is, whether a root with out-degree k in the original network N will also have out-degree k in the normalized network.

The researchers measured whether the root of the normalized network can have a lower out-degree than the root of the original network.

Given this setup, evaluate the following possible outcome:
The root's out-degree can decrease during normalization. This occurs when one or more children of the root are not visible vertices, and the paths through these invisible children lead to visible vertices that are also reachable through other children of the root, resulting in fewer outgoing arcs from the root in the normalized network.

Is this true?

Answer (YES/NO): YES